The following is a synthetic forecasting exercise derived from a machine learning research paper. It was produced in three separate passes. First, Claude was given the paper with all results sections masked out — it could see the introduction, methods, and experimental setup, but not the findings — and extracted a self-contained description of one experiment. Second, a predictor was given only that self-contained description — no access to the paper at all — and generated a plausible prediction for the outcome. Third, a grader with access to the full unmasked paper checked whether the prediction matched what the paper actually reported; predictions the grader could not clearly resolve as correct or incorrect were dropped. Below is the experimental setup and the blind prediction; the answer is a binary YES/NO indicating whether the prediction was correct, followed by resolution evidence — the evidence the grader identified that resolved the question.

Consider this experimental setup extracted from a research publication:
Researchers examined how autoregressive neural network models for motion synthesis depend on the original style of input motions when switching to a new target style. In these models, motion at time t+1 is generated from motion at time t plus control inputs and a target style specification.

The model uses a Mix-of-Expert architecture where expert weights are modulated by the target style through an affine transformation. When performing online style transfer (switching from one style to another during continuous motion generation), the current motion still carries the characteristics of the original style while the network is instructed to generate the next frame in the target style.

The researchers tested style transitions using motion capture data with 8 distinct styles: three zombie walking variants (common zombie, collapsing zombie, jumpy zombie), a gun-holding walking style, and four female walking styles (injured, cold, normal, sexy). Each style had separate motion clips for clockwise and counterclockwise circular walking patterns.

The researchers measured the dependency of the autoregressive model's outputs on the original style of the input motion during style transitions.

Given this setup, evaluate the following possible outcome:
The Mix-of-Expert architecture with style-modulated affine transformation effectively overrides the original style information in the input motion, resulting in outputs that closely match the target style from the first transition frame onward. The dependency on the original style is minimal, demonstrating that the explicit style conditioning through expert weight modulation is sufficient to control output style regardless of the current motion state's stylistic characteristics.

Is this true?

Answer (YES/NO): NO